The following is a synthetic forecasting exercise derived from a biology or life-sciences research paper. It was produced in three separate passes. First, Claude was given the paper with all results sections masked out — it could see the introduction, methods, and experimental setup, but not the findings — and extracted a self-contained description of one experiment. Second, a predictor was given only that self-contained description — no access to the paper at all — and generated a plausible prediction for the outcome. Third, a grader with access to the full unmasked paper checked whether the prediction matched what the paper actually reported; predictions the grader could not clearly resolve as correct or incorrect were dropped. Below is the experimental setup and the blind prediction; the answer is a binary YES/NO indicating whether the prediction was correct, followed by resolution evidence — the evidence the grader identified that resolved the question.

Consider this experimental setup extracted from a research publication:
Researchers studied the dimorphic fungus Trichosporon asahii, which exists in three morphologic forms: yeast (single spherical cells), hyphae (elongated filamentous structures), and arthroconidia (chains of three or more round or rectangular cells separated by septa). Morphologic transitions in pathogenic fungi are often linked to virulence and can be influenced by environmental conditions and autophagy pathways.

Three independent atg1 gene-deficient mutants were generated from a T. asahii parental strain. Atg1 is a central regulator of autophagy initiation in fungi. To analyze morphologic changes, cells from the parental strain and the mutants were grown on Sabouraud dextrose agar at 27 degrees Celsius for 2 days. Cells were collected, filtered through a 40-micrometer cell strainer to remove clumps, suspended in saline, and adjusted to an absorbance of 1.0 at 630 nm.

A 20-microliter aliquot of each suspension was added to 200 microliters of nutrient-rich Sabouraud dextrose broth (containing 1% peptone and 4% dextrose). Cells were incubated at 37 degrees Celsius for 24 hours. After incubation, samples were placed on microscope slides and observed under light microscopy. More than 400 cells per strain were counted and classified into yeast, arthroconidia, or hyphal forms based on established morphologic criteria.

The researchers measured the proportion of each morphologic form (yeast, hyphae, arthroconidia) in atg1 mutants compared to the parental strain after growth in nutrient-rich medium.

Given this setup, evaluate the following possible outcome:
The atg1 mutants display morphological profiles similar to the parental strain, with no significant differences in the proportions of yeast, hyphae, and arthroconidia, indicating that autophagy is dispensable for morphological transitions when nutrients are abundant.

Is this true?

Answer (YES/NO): NO